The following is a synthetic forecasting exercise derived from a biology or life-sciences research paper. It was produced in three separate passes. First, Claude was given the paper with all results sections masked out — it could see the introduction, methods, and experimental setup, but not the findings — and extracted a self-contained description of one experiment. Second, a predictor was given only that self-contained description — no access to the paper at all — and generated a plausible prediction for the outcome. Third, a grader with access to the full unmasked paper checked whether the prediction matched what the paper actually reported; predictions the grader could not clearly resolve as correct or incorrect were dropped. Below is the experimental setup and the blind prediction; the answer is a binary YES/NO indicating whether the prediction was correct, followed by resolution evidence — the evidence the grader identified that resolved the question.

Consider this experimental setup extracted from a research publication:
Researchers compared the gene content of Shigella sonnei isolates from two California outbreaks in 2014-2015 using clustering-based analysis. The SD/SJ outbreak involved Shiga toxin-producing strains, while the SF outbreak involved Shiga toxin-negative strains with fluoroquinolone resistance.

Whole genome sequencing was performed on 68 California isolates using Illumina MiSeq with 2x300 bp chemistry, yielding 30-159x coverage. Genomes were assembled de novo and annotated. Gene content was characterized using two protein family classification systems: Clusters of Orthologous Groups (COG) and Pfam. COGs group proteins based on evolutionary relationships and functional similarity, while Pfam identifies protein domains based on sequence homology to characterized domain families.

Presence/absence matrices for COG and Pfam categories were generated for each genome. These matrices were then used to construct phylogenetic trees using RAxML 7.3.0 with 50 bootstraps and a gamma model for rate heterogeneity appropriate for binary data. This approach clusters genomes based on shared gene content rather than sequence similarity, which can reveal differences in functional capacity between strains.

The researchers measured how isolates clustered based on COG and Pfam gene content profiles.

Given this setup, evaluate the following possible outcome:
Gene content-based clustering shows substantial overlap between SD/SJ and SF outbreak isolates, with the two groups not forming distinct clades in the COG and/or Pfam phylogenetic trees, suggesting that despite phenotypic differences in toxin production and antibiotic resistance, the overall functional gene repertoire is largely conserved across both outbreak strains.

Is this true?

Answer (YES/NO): YES